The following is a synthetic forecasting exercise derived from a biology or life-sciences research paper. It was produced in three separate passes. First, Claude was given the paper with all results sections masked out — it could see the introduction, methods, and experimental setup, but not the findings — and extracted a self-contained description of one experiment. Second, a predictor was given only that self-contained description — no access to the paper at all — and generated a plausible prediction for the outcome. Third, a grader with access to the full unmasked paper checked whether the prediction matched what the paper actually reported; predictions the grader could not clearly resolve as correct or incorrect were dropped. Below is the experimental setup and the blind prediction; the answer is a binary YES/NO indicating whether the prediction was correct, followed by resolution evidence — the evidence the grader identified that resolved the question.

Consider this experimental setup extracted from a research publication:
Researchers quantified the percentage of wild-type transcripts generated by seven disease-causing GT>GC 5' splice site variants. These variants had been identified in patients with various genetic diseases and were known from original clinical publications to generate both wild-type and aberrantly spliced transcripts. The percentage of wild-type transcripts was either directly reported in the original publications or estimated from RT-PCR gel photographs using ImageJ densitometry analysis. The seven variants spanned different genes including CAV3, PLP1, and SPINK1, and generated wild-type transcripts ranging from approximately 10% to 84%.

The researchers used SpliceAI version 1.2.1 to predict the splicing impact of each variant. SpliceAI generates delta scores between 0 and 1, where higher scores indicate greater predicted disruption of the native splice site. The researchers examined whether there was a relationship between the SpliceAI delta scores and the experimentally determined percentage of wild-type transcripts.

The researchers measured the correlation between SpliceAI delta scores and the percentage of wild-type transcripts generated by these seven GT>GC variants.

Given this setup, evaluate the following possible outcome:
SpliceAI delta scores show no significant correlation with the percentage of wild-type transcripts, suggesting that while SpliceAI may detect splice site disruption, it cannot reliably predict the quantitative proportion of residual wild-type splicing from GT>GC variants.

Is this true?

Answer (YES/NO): YES